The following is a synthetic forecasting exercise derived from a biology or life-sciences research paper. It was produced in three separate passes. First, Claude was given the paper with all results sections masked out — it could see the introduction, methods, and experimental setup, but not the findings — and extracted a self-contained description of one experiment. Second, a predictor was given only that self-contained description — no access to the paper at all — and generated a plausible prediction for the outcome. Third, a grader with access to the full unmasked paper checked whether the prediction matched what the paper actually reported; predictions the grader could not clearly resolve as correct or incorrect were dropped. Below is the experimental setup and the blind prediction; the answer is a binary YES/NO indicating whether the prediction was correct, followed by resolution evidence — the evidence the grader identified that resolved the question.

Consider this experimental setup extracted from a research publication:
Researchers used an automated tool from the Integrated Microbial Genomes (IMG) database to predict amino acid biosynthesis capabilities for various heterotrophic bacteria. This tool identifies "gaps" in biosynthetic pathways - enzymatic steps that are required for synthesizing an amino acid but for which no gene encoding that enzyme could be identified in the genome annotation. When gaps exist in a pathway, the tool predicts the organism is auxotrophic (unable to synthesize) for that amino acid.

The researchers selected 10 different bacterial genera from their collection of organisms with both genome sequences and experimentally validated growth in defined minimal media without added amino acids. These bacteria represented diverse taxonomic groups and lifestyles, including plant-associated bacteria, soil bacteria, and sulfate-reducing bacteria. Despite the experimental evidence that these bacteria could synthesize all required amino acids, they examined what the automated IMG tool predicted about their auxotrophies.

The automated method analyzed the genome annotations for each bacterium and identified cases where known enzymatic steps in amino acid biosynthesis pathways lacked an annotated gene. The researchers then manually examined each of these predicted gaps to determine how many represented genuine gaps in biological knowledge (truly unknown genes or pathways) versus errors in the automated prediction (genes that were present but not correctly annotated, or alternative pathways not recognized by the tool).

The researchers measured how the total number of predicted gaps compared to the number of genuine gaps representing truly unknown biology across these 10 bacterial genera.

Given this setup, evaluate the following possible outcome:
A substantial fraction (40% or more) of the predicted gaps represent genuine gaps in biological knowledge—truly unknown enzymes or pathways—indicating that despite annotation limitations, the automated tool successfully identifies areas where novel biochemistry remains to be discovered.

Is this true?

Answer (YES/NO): NO